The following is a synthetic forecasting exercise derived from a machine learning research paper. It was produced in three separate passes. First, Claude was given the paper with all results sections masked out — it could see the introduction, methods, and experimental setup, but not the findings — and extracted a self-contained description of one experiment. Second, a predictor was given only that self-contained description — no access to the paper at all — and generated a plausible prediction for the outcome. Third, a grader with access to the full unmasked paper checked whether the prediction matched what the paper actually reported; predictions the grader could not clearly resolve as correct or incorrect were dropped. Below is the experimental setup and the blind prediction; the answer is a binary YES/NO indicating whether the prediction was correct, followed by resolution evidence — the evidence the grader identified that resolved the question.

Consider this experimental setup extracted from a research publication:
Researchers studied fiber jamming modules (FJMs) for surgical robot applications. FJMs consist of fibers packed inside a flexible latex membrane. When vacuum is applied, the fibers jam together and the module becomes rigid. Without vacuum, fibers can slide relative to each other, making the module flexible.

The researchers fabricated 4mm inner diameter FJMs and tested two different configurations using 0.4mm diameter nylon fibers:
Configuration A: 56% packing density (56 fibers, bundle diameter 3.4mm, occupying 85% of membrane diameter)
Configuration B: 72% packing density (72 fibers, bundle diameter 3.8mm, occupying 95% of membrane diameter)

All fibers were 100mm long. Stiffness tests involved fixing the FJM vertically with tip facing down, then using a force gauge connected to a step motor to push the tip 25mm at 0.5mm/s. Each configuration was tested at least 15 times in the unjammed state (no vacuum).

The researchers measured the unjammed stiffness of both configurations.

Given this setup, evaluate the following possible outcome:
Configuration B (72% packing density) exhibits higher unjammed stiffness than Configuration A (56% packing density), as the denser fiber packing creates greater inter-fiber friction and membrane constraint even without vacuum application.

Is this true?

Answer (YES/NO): YES